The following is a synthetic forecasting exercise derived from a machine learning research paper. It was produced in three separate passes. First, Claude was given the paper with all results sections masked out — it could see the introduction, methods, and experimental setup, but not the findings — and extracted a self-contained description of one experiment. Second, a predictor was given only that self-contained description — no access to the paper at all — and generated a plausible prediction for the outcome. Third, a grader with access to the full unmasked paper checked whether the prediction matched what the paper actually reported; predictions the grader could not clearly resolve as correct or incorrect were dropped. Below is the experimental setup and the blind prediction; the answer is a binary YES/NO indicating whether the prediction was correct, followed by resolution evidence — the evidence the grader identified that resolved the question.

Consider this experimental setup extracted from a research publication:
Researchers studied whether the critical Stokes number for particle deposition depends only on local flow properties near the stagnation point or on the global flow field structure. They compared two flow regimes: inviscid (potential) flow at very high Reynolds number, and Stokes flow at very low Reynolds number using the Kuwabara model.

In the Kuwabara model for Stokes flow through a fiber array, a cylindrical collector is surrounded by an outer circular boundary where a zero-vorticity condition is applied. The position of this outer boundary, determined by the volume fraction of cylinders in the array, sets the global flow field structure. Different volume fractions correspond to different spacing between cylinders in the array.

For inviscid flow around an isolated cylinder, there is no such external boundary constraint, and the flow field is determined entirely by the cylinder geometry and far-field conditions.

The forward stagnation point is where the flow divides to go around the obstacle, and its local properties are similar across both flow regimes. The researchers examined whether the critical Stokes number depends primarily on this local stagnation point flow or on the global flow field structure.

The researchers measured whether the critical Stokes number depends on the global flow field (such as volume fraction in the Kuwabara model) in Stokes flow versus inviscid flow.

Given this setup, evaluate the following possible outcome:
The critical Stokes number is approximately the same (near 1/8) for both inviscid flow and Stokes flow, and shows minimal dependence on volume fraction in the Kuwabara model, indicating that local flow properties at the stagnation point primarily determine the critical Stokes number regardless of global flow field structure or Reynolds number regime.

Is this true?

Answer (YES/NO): NO